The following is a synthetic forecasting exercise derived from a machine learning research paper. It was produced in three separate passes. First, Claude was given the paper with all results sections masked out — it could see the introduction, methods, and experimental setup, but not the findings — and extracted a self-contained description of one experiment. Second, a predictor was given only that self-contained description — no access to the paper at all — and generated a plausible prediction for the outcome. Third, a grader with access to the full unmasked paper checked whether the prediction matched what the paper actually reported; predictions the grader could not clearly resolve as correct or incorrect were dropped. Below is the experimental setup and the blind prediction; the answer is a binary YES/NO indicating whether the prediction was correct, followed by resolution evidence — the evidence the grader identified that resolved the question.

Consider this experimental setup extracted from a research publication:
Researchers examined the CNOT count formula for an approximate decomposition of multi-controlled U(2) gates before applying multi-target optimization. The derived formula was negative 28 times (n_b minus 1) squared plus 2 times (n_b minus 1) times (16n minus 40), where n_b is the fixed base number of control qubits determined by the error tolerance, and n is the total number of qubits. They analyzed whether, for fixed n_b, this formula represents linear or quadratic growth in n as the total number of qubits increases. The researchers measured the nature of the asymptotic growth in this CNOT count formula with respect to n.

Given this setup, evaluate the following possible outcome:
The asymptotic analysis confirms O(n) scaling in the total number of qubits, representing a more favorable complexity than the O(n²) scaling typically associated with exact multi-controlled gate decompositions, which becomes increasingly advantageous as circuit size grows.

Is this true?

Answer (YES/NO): YES